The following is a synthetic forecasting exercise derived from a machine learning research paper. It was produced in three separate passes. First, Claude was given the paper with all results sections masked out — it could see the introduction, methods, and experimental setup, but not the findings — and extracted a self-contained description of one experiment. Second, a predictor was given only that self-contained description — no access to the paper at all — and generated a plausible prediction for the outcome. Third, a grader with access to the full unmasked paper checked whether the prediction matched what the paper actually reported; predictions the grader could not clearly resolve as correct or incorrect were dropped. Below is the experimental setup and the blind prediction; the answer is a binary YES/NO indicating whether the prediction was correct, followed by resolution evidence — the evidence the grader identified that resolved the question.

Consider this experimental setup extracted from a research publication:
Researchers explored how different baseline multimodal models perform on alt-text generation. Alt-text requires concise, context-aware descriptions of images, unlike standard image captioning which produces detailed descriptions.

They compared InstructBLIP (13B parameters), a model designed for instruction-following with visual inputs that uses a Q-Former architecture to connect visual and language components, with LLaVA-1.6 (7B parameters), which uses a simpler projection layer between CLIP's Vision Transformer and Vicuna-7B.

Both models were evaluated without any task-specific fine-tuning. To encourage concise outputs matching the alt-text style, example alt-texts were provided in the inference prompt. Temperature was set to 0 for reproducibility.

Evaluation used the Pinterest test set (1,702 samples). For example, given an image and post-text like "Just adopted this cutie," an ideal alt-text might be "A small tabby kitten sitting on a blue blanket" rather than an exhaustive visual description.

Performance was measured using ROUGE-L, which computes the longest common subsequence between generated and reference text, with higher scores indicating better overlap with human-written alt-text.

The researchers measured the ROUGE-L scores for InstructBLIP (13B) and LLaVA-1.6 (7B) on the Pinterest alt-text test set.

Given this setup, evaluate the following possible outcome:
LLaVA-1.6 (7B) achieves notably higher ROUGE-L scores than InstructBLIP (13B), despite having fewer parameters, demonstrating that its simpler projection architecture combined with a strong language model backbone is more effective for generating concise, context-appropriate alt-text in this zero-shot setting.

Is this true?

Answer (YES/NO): YES